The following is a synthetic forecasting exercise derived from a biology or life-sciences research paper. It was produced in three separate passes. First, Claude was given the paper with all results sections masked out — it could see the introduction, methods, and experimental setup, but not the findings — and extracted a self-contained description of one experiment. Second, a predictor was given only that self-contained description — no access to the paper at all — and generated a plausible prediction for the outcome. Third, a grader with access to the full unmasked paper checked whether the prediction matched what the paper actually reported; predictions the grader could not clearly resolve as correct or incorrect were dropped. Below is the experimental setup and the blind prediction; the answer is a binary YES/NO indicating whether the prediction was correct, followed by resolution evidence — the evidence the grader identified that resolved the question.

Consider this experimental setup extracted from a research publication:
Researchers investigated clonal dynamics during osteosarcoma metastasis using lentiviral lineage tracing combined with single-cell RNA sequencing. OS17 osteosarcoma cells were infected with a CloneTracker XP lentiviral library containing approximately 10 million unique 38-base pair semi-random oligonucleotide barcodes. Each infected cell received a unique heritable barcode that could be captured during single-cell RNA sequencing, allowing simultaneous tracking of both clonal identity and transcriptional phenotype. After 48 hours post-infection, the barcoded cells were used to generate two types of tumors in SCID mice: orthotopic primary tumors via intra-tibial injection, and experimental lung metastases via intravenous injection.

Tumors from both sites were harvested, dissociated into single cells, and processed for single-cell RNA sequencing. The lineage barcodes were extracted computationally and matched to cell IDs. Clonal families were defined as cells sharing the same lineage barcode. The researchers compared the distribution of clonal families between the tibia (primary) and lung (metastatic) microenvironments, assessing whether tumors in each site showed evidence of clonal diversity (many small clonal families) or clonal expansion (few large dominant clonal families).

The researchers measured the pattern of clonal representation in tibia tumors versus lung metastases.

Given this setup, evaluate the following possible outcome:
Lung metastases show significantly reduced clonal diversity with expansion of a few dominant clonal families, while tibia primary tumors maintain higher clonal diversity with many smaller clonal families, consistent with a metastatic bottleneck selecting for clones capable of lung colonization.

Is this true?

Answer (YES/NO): YES